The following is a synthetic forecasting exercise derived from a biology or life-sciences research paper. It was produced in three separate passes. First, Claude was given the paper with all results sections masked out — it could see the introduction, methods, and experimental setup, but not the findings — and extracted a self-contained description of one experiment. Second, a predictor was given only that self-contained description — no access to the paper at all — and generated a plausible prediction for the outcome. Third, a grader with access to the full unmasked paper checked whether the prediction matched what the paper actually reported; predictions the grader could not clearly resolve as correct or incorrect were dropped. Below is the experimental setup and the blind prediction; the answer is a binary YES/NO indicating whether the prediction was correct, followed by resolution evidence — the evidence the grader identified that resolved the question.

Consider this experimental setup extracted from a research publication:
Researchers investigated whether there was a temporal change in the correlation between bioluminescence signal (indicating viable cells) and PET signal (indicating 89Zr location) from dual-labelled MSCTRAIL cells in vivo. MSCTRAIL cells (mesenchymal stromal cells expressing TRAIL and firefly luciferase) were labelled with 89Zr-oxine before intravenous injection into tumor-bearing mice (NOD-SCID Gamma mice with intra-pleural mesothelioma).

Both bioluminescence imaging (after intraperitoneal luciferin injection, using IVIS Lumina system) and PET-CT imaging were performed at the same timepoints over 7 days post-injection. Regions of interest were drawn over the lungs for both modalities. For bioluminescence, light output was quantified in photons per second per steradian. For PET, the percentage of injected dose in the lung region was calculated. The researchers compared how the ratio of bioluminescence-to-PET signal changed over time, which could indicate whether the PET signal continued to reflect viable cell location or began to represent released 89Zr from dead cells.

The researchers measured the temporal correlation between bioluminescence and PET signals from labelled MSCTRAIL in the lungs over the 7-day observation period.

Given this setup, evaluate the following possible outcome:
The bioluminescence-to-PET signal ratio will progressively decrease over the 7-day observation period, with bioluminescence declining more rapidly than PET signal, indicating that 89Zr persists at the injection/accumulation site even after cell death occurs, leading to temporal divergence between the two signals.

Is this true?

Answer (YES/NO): NO